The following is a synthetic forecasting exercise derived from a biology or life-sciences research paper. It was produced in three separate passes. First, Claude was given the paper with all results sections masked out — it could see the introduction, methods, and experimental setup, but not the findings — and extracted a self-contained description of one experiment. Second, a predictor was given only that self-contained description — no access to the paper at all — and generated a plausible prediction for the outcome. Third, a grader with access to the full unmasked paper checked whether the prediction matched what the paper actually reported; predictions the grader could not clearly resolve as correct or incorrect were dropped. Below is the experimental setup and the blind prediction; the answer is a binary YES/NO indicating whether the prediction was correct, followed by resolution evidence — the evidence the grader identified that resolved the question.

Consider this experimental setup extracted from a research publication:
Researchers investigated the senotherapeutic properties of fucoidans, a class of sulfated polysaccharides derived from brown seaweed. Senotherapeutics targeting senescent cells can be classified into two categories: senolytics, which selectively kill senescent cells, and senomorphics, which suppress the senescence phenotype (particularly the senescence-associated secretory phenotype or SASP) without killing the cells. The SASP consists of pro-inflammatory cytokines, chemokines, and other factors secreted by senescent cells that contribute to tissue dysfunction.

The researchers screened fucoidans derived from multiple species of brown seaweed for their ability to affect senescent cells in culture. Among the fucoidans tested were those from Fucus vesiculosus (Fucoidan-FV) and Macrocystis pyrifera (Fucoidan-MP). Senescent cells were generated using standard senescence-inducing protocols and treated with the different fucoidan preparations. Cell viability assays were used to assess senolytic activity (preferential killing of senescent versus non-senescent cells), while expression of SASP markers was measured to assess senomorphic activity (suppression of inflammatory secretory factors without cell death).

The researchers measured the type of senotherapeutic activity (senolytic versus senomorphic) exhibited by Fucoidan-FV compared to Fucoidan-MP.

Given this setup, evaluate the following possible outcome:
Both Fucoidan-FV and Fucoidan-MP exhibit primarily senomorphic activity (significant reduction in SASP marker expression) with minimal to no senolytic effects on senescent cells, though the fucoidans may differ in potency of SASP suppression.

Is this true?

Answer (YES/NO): NO